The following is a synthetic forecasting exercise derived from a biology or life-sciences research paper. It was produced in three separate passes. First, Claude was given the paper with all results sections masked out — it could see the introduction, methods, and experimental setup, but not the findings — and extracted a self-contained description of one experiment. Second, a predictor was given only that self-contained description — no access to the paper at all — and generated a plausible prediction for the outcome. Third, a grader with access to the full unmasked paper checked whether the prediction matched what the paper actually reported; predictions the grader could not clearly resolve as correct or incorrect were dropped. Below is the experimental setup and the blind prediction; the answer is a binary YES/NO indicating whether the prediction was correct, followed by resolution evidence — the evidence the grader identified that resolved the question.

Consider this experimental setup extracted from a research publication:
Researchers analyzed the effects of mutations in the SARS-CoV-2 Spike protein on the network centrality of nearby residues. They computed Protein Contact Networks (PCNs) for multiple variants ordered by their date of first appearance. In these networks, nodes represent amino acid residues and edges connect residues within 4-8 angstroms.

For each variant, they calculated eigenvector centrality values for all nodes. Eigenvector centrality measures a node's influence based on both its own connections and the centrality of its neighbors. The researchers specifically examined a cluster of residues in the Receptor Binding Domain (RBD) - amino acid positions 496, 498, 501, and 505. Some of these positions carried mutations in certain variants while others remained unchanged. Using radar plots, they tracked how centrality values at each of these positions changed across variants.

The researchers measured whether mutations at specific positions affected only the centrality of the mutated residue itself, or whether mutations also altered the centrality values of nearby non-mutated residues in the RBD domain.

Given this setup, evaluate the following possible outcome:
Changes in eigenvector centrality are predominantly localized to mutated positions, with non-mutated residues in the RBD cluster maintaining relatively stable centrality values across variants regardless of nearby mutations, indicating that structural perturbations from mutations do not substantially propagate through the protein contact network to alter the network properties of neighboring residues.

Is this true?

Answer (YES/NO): NO